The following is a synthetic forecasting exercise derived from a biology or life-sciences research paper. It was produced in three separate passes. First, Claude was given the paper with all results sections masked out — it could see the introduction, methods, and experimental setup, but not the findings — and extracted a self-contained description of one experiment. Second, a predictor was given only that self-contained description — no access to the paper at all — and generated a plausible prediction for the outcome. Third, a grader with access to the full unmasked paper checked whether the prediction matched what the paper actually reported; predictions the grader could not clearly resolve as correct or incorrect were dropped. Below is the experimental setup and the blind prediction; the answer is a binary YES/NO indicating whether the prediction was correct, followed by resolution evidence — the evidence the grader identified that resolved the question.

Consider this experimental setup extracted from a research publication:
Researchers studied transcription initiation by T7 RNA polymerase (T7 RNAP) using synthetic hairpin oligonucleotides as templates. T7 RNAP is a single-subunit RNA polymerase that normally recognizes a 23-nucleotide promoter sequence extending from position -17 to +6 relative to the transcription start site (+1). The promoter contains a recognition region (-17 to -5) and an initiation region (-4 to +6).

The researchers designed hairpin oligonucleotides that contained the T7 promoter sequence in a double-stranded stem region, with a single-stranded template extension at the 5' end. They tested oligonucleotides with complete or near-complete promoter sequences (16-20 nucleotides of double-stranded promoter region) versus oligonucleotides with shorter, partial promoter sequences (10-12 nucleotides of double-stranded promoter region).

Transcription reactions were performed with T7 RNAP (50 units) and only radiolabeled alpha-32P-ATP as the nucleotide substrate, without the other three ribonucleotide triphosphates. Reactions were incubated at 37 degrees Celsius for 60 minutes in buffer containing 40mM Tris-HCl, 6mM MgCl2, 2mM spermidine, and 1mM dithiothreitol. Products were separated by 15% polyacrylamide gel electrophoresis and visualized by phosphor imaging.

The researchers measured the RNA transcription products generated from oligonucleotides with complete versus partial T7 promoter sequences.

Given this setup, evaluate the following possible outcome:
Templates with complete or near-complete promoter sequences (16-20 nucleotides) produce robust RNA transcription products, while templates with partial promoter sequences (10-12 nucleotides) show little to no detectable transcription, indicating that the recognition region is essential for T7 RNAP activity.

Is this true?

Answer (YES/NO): NO